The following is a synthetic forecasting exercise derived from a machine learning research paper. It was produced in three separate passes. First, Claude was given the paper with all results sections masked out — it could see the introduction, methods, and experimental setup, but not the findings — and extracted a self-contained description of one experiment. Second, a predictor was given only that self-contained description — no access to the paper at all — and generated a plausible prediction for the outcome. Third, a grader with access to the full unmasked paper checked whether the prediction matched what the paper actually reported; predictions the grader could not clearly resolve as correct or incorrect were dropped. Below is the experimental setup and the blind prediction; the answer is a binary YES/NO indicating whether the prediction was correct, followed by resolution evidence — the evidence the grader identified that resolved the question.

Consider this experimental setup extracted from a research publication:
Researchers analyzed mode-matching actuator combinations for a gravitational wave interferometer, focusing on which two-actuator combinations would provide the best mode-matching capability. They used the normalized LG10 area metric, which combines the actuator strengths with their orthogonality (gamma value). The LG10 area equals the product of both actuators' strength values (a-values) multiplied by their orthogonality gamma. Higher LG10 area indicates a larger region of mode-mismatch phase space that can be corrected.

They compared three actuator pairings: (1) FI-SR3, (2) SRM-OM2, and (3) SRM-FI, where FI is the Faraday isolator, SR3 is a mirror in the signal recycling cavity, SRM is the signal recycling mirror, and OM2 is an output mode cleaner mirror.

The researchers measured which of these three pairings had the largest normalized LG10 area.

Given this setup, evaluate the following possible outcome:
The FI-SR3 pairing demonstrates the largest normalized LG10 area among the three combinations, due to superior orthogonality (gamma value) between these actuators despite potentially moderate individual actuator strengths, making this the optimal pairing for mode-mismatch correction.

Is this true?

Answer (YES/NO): NO